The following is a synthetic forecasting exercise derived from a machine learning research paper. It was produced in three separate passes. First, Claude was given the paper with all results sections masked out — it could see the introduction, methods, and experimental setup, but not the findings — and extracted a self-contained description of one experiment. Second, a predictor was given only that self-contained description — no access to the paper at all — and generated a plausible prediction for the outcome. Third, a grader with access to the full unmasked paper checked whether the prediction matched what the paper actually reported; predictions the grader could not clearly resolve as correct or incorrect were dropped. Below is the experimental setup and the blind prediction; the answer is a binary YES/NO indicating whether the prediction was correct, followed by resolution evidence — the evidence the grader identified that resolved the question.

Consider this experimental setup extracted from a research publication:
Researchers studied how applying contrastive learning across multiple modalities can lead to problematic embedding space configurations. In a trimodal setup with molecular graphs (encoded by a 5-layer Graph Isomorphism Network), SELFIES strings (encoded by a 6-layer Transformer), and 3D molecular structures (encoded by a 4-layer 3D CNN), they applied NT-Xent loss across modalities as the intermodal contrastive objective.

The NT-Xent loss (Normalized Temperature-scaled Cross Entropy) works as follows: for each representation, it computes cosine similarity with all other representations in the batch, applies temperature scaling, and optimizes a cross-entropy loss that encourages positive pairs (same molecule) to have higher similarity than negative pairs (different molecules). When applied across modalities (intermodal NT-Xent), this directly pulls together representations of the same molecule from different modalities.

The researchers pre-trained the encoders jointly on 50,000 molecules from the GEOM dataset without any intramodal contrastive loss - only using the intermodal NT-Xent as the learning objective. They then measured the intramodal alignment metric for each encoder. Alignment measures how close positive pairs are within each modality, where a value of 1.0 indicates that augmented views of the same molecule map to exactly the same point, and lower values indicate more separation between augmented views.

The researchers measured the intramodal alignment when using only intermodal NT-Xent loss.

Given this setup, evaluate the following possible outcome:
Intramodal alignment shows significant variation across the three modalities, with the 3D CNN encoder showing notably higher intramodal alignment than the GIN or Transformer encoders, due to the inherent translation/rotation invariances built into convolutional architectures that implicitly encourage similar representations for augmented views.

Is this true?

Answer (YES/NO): NO